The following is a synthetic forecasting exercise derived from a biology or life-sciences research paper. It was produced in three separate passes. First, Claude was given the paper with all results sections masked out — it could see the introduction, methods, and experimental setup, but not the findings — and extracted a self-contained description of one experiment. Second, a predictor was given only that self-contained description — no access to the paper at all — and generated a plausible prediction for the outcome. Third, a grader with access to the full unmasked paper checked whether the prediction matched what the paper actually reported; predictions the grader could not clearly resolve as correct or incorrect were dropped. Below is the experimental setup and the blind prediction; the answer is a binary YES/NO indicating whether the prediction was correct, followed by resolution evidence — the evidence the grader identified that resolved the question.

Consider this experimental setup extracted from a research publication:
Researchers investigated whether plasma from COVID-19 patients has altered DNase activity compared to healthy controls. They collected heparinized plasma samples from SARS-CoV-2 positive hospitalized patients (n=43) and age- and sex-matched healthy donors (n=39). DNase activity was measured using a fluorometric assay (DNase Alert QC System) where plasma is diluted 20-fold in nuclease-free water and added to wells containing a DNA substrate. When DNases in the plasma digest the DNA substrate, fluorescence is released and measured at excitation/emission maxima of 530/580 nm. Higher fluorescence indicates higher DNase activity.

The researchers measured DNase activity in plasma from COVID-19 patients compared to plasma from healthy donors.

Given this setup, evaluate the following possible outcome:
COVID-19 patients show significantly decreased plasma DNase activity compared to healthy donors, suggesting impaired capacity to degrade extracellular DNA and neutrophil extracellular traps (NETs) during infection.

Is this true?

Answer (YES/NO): YES